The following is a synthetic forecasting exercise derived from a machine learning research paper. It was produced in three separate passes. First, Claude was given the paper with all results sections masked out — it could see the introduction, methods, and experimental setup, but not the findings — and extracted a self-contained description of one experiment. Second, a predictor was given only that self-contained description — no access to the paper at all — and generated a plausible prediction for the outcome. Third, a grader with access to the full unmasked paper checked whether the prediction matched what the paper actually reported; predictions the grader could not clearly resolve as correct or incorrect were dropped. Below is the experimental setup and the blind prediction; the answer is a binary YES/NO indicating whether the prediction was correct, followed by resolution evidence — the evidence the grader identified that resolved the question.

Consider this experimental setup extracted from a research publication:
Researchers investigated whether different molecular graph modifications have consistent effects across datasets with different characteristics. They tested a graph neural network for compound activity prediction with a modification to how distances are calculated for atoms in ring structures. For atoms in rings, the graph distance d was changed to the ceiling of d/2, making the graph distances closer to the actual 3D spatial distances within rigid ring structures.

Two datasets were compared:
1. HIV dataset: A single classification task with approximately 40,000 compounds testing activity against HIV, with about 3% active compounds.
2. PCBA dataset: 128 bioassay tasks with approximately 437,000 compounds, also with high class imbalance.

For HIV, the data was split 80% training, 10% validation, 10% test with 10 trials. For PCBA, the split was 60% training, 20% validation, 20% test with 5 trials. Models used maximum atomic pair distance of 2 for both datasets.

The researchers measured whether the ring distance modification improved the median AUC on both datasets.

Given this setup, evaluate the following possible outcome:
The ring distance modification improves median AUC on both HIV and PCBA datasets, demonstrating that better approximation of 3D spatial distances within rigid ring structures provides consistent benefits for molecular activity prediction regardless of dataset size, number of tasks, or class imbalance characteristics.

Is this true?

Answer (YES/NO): NO